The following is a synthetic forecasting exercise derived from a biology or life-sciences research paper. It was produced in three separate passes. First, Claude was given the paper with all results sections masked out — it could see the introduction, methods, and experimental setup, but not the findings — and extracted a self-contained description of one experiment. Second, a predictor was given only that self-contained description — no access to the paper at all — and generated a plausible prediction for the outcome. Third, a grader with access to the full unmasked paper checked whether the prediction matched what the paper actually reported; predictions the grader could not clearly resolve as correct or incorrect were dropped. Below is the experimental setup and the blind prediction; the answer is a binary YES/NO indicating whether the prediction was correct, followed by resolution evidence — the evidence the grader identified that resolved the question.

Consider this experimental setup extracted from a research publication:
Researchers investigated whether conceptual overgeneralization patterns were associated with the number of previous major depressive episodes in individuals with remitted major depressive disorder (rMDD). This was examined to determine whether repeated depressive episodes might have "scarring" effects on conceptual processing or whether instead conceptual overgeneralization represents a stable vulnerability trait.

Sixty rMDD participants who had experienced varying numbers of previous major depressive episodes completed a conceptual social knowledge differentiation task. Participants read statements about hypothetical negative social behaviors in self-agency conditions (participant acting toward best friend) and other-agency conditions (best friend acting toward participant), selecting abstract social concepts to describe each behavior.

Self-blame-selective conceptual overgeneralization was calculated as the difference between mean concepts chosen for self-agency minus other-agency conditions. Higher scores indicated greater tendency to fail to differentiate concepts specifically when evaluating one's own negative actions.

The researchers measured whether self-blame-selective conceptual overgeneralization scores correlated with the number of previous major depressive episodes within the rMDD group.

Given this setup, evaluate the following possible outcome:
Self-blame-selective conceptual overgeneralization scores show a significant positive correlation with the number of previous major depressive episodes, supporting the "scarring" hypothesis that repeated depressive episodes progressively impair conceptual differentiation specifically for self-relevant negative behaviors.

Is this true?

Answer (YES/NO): NO